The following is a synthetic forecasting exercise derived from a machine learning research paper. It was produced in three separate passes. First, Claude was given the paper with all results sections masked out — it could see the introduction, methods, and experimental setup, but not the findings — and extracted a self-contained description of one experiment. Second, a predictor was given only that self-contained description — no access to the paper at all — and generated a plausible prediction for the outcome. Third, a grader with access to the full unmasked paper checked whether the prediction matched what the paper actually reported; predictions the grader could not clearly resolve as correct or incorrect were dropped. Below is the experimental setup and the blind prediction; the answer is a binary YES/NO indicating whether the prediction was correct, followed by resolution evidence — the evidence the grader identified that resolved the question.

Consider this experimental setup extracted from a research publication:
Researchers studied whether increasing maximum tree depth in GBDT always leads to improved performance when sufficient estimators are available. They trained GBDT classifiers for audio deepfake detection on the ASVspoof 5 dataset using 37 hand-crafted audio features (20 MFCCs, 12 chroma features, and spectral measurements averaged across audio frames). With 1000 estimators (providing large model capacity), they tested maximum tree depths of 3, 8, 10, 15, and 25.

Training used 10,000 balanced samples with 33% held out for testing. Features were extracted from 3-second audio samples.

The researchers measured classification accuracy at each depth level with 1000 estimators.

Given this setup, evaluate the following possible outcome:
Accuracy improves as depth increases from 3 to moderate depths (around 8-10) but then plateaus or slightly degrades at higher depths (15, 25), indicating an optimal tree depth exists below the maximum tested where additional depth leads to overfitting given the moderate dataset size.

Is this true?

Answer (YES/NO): NO